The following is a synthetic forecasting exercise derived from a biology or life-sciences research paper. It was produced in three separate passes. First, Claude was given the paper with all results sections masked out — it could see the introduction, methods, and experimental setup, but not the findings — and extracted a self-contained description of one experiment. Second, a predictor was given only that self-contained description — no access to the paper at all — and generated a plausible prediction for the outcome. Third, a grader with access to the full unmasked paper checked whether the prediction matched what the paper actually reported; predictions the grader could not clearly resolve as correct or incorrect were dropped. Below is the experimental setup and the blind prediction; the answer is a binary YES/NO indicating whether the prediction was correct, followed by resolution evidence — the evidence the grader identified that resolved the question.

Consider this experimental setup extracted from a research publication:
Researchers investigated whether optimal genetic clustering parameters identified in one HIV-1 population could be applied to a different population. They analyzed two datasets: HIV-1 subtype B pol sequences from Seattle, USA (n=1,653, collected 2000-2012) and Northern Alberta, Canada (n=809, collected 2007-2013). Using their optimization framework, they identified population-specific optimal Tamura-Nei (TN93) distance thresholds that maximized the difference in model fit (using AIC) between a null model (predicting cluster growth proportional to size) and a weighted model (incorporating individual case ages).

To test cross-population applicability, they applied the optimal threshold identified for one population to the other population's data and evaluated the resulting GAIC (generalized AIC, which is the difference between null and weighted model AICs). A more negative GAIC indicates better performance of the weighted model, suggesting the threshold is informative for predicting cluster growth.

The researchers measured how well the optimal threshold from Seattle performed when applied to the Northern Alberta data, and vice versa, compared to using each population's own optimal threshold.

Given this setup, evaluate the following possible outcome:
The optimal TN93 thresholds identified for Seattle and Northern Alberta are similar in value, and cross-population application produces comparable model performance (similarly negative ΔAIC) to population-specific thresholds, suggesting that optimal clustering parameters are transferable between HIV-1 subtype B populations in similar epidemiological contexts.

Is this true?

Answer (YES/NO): NO